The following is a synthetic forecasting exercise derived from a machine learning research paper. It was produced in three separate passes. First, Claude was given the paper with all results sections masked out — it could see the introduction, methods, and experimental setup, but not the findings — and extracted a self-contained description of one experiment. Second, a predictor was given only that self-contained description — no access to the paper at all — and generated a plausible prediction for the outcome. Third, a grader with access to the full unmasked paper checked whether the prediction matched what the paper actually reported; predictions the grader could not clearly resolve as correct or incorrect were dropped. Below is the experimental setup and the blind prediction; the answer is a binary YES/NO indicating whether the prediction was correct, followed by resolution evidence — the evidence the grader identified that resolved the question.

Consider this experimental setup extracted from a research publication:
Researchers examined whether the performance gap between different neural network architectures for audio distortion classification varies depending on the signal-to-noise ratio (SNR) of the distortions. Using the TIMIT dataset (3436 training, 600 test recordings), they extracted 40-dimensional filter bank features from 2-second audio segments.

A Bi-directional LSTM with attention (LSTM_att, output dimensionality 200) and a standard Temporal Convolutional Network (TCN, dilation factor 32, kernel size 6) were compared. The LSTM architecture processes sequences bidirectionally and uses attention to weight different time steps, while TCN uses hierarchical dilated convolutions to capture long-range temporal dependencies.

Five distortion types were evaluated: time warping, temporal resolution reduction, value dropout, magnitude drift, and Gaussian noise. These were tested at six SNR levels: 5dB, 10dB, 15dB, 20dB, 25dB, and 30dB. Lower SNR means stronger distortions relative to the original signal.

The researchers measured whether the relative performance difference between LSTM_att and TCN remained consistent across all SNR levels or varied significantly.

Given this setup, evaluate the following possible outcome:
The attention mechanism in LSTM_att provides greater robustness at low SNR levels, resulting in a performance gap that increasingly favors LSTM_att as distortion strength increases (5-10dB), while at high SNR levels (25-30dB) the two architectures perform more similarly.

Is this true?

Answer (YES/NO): NO